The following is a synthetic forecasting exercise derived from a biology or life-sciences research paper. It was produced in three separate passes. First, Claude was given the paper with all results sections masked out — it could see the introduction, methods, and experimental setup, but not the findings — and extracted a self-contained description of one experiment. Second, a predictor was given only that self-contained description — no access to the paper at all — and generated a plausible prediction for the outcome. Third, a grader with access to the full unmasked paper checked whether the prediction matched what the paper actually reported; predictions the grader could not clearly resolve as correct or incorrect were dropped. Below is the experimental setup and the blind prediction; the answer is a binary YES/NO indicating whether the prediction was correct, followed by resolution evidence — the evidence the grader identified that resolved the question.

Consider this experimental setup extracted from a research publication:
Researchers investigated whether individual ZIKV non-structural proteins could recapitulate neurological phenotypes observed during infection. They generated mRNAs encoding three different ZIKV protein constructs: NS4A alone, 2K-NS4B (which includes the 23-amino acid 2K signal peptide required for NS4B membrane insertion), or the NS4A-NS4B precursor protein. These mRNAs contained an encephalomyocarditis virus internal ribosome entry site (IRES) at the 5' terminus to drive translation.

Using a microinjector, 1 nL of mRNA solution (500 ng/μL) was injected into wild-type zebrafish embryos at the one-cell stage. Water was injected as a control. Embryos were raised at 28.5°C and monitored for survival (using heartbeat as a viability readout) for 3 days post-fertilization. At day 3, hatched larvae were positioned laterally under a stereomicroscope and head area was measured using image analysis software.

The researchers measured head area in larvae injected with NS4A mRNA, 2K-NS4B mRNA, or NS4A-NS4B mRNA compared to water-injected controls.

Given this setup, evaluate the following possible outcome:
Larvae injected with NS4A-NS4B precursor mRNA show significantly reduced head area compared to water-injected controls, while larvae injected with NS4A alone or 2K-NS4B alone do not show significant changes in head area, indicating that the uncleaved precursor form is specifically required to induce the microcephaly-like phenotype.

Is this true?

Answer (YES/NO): NO